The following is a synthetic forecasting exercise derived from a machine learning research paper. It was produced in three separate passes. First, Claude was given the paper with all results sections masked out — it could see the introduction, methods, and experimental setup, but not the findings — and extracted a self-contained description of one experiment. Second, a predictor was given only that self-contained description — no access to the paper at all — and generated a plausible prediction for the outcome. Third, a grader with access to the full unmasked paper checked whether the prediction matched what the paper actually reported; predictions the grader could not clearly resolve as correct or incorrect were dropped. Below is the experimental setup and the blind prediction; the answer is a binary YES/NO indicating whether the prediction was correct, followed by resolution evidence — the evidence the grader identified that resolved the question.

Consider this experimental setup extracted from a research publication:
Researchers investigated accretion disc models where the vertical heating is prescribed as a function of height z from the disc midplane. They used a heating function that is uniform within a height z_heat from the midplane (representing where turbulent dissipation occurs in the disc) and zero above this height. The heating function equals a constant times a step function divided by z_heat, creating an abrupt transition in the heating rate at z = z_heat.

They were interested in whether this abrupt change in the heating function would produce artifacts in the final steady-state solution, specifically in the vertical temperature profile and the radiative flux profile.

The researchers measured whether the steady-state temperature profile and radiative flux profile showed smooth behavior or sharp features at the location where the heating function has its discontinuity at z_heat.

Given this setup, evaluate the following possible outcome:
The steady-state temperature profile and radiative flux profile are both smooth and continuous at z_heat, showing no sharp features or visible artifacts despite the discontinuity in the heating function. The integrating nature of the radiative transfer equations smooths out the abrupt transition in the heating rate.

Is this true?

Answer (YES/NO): NO